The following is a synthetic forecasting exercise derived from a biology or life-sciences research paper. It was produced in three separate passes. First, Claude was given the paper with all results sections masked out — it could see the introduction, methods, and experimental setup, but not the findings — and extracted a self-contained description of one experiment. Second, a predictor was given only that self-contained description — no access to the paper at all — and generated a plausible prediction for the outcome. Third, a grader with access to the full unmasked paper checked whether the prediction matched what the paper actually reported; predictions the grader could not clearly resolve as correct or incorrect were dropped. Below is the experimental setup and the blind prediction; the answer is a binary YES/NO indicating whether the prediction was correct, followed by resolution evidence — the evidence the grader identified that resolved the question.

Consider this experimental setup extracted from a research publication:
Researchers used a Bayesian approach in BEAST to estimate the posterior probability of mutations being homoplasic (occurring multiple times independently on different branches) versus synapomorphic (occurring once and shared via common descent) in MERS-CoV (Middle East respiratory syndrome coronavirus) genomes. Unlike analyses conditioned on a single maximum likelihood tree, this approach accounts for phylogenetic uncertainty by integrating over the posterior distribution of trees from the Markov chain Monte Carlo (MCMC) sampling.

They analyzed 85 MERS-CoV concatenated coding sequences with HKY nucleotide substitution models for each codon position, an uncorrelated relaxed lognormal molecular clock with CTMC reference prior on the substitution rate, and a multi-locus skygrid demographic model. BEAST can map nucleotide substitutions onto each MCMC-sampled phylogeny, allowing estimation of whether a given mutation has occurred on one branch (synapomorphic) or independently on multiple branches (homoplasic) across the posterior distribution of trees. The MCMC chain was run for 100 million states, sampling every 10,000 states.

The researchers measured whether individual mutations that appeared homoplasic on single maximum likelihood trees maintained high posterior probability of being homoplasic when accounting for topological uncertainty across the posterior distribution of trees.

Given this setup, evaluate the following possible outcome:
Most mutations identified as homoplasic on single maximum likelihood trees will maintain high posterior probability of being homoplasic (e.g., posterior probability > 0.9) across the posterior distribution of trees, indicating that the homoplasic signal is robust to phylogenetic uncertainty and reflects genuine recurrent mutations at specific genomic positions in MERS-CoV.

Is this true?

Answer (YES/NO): YES